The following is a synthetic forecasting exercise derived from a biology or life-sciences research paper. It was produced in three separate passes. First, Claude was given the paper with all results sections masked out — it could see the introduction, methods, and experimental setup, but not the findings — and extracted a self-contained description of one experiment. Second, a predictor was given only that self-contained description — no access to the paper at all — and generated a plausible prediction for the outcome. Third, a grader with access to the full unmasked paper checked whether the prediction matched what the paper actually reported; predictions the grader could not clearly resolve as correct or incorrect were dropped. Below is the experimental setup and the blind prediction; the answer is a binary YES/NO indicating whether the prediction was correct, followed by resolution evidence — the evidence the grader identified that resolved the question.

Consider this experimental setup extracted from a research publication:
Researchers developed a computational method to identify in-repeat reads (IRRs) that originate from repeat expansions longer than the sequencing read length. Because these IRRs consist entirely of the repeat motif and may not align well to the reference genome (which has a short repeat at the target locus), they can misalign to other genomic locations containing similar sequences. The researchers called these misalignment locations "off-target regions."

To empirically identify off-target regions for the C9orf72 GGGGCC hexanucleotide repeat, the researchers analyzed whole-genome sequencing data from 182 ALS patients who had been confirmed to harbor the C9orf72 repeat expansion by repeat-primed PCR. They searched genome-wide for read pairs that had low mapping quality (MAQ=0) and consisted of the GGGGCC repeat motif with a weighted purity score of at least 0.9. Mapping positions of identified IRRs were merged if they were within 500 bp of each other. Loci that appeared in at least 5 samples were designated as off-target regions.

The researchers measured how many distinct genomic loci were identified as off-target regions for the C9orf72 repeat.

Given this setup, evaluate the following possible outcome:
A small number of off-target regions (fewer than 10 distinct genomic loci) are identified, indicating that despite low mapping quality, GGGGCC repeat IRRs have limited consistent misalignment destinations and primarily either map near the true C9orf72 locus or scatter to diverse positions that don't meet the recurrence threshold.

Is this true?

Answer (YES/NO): NO